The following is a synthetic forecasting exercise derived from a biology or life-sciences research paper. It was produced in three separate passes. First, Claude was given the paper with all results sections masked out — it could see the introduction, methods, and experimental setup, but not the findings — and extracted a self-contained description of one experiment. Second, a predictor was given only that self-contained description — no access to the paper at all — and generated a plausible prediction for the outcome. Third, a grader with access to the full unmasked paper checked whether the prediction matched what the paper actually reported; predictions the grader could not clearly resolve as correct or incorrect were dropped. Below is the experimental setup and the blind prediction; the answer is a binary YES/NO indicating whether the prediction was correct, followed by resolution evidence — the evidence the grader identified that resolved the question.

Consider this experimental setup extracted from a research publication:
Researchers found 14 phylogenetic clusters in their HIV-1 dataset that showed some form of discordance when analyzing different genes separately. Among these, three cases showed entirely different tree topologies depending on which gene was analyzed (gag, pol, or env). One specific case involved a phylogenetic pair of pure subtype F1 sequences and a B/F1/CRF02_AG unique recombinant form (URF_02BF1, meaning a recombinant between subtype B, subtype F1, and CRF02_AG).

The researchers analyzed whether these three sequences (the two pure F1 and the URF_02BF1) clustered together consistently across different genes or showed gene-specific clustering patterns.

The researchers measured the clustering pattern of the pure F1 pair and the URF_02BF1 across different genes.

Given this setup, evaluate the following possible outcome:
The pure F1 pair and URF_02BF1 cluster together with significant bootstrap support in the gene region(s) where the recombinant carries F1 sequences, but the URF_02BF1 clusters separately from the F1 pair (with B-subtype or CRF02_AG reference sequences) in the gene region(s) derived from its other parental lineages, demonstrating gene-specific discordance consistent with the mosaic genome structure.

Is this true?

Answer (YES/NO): YES